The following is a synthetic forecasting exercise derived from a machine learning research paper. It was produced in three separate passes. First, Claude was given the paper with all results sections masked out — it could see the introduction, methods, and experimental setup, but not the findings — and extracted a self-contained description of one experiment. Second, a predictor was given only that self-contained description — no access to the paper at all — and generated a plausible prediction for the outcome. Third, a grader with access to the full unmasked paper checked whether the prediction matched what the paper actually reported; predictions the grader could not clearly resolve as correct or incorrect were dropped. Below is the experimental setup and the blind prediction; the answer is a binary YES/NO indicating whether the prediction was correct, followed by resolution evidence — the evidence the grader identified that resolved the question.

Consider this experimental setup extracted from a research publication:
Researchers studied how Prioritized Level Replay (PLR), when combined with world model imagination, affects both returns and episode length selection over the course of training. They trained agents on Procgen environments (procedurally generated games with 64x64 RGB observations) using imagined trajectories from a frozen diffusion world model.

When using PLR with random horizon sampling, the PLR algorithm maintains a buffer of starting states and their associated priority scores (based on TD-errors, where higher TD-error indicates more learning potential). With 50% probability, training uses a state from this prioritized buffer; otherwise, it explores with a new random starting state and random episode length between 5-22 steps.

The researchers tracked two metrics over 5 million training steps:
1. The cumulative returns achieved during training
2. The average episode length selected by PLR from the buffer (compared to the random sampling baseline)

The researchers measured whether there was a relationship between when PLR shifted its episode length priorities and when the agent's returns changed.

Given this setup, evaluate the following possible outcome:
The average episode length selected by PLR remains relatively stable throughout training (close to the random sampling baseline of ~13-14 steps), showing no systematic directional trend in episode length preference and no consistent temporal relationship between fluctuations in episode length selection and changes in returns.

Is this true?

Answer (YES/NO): NO